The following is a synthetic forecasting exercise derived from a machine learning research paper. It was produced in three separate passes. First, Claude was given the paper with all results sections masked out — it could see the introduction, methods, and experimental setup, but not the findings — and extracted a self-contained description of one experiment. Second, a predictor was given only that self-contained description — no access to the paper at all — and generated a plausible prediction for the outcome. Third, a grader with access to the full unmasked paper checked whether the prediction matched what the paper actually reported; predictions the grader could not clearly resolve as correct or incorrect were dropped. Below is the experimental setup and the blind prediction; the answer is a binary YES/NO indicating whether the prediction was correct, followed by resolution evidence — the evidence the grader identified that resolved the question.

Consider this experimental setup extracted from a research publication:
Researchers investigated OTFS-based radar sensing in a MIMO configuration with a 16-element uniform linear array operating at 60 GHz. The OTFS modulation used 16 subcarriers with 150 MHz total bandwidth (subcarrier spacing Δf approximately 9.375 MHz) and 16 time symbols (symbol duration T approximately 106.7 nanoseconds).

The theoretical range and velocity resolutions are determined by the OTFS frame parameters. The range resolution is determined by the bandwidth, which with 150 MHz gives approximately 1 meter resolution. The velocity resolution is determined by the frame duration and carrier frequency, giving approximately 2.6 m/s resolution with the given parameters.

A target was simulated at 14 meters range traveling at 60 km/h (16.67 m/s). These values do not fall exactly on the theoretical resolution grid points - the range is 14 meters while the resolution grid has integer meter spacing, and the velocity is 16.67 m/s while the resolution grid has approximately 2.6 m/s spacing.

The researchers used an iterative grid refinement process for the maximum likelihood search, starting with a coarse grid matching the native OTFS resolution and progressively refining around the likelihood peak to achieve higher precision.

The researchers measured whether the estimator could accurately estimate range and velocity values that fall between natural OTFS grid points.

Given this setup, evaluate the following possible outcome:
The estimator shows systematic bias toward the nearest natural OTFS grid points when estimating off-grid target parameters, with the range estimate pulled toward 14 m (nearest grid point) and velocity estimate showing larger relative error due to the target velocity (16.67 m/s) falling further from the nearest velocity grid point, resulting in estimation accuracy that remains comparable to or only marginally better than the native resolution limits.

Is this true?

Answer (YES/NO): NO